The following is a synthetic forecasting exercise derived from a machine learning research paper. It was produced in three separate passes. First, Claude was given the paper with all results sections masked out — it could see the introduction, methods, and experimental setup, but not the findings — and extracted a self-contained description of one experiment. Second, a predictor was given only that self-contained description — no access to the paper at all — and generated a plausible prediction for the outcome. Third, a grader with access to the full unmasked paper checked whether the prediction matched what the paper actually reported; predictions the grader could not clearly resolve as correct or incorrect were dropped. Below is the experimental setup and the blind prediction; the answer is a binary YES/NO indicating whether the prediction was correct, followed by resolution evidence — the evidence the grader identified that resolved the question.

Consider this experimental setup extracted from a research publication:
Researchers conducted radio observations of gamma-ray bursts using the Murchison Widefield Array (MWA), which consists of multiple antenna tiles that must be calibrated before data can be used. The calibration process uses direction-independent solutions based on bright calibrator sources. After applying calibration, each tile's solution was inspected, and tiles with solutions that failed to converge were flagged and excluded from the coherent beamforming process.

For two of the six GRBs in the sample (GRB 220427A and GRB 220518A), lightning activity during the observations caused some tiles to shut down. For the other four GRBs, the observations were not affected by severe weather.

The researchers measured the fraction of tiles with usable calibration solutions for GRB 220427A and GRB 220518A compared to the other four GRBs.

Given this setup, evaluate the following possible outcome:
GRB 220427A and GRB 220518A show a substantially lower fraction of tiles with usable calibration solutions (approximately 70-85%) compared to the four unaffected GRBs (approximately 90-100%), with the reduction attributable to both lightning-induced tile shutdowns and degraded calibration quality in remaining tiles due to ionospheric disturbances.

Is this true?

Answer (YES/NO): NO